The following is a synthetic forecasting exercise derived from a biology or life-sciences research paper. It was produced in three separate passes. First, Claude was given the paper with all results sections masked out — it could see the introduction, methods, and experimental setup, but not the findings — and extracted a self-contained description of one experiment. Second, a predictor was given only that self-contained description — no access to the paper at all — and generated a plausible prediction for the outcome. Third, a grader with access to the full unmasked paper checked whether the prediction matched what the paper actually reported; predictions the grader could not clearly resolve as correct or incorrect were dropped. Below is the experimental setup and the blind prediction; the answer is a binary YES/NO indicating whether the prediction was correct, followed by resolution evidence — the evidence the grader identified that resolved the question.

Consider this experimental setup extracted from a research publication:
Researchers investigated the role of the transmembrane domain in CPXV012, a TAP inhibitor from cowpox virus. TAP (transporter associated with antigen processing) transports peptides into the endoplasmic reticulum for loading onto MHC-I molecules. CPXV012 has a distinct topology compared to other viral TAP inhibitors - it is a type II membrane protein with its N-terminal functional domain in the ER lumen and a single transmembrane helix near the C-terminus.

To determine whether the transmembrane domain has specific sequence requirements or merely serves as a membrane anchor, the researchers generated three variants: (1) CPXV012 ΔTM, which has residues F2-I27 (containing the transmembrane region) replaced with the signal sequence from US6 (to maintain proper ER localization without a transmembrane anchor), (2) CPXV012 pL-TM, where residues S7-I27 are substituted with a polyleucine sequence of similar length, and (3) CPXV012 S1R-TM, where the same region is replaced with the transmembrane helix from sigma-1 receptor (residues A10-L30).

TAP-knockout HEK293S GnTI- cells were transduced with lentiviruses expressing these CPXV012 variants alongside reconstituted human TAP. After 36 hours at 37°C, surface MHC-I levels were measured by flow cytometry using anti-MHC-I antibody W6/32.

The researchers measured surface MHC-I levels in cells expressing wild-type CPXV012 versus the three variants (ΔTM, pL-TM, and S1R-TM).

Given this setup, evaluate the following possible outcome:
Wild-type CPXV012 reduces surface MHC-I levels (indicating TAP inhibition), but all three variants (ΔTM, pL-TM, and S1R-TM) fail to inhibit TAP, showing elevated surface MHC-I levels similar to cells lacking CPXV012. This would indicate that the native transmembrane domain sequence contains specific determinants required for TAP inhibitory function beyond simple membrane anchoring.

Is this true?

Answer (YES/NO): NO